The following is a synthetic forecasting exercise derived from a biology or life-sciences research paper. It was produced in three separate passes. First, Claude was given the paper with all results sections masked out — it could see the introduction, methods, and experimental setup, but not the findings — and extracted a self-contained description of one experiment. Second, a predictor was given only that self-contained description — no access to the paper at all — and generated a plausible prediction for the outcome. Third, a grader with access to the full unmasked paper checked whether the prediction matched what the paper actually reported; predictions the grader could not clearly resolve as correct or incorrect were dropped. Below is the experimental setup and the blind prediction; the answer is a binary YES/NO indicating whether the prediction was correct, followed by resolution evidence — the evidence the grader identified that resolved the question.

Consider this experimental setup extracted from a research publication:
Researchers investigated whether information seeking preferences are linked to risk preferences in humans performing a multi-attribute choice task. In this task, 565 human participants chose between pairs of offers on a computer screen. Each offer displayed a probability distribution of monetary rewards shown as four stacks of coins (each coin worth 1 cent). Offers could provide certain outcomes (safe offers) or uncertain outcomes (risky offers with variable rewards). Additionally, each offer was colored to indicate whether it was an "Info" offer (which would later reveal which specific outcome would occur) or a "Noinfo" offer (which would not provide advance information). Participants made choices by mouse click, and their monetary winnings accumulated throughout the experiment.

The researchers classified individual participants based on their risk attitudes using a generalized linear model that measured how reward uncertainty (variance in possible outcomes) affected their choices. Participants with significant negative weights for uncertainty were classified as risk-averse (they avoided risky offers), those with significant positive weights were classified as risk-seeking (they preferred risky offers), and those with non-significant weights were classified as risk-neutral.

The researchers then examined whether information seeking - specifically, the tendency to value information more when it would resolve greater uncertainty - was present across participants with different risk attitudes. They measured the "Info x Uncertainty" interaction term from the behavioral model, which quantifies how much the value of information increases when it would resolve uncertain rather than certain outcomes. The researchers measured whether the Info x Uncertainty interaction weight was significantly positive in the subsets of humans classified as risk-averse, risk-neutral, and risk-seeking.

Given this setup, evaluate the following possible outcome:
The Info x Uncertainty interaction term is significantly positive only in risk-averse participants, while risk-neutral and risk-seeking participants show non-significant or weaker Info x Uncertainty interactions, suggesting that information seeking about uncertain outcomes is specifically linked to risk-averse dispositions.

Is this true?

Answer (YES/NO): NO